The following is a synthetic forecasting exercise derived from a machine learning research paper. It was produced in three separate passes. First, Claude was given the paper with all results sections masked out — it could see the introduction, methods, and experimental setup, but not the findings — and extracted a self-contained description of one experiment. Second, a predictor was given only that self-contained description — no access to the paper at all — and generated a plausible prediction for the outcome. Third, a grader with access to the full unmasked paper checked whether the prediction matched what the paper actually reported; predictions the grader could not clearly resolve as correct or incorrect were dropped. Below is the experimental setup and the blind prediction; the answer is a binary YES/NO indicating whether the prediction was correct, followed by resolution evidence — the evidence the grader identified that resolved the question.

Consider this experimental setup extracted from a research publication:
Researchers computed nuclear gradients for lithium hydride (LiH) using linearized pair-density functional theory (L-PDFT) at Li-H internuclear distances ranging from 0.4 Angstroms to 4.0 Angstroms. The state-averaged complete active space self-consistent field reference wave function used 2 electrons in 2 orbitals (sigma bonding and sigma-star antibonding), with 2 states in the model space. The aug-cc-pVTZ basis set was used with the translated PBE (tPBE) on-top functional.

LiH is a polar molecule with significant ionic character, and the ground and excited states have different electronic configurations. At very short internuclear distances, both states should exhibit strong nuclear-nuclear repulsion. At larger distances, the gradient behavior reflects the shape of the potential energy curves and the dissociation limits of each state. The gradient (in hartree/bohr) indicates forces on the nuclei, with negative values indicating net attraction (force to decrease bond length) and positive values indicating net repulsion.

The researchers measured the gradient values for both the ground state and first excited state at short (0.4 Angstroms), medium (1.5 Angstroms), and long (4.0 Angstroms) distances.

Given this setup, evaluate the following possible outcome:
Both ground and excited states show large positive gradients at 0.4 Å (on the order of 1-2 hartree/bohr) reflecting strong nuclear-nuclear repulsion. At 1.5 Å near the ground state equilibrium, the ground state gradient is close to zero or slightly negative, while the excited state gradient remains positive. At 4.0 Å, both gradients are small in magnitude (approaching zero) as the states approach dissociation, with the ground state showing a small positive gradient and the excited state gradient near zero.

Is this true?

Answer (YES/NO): NO